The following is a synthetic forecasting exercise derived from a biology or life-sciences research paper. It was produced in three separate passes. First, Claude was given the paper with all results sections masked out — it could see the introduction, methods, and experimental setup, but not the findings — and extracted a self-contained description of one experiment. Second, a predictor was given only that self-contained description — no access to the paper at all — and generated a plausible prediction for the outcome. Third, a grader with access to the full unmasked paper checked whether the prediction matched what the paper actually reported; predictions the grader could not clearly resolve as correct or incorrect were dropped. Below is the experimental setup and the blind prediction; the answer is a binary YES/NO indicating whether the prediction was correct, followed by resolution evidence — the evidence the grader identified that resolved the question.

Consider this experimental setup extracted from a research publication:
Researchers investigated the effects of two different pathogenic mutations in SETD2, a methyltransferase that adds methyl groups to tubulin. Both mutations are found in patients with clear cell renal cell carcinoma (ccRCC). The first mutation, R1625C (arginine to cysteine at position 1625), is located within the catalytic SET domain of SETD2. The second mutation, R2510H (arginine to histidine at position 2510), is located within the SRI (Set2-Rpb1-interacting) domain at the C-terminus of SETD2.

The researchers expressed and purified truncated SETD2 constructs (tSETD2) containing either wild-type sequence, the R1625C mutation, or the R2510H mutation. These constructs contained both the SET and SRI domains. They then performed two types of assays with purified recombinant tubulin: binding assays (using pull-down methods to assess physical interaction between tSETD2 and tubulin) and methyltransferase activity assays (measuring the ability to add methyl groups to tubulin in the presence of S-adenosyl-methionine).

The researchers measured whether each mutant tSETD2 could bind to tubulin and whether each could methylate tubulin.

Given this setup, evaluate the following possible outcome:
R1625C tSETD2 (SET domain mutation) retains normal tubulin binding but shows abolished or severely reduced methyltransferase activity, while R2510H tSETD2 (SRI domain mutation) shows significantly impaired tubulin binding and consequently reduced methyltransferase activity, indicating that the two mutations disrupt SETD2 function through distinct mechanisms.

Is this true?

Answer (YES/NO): YES